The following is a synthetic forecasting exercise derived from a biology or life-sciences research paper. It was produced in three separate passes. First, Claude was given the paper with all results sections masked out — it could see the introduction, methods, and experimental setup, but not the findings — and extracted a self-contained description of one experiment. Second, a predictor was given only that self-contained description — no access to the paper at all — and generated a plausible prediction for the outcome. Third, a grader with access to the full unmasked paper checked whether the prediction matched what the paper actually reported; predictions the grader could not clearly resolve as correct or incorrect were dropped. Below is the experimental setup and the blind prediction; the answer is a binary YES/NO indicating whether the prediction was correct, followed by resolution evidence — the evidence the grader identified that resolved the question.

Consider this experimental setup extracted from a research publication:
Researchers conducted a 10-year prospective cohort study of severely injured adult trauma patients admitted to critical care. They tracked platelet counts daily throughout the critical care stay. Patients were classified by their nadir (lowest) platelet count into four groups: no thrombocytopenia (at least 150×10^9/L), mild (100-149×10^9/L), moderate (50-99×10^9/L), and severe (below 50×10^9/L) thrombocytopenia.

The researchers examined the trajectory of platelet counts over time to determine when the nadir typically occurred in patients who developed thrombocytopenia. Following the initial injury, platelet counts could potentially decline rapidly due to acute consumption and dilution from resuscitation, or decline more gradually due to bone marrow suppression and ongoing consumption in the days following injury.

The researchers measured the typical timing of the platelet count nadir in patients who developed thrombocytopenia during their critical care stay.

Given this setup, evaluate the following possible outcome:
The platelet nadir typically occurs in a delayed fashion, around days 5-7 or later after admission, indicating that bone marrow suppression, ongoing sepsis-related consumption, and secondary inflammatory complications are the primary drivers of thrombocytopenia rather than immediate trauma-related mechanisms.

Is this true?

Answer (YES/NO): NO